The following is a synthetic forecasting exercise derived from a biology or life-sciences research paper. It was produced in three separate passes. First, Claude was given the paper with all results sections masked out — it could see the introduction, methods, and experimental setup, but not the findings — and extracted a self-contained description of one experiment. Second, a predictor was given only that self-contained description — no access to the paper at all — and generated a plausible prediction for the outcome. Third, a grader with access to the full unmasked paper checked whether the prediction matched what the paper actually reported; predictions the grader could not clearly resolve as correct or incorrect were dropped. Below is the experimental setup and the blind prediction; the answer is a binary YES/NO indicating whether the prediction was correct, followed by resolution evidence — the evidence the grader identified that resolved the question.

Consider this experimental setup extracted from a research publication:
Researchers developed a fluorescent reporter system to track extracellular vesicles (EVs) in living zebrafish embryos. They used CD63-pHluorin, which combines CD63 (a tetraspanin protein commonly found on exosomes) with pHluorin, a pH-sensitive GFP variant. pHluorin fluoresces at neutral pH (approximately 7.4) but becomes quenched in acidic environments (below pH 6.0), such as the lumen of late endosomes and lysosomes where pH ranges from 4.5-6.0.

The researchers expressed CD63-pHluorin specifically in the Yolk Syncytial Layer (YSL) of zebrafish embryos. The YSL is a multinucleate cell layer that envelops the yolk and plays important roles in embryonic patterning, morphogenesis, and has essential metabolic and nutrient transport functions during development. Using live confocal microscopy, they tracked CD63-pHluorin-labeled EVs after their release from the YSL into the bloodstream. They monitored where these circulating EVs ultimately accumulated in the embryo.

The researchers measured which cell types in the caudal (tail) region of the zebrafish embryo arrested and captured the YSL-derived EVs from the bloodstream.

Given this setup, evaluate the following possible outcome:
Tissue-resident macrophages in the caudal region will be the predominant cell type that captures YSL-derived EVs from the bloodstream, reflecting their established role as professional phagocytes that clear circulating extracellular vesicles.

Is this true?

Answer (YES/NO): NO